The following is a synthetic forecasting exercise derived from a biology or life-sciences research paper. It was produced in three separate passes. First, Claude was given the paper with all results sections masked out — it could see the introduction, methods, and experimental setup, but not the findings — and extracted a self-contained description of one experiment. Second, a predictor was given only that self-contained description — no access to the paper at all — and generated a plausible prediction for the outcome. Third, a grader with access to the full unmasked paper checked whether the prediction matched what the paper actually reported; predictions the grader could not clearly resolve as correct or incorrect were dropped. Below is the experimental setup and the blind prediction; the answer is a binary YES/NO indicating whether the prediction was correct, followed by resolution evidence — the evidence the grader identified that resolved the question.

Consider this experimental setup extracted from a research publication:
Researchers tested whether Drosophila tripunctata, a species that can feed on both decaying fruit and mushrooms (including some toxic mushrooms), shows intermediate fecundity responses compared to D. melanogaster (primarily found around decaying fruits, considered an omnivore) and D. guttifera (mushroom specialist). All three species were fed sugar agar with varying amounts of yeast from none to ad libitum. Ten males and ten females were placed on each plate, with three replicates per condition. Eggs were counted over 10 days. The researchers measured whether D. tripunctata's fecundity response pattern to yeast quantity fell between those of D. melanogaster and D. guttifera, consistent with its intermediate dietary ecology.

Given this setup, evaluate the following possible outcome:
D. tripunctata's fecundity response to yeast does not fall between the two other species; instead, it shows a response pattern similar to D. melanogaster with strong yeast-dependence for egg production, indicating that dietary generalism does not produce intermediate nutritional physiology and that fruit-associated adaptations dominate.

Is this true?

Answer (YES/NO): NO